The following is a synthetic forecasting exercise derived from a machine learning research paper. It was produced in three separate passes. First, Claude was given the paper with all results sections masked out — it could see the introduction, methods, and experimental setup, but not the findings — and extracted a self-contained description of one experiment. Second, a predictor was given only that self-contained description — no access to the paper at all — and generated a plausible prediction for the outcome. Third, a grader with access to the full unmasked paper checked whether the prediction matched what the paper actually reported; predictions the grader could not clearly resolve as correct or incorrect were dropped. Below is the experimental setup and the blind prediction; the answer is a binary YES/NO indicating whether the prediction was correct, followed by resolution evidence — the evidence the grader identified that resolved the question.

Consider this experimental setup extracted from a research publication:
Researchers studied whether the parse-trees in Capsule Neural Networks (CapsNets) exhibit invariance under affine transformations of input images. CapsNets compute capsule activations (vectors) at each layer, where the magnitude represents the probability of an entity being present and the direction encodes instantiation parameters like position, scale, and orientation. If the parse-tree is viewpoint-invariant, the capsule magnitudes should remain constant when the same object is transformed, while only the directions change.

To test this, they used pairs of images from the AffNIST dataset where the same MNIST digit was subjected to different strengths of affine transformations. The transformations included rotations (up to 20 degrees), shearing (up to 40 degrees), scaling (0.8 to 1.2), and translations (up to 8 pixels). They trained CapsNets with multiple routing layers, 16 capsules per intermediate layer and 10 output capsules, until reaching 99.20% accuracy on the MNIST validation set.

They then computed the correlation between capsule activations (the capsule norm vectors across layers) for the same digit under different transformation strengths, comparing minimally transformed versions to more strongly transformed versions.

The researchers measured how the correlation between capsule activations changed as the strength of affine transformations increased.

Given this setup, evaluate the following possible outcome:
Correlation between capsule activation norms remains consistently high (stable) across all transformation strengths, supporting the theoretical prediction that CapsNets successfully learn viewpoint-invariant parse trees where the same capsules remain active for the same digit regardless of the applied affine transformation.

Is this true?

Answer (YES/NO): NO